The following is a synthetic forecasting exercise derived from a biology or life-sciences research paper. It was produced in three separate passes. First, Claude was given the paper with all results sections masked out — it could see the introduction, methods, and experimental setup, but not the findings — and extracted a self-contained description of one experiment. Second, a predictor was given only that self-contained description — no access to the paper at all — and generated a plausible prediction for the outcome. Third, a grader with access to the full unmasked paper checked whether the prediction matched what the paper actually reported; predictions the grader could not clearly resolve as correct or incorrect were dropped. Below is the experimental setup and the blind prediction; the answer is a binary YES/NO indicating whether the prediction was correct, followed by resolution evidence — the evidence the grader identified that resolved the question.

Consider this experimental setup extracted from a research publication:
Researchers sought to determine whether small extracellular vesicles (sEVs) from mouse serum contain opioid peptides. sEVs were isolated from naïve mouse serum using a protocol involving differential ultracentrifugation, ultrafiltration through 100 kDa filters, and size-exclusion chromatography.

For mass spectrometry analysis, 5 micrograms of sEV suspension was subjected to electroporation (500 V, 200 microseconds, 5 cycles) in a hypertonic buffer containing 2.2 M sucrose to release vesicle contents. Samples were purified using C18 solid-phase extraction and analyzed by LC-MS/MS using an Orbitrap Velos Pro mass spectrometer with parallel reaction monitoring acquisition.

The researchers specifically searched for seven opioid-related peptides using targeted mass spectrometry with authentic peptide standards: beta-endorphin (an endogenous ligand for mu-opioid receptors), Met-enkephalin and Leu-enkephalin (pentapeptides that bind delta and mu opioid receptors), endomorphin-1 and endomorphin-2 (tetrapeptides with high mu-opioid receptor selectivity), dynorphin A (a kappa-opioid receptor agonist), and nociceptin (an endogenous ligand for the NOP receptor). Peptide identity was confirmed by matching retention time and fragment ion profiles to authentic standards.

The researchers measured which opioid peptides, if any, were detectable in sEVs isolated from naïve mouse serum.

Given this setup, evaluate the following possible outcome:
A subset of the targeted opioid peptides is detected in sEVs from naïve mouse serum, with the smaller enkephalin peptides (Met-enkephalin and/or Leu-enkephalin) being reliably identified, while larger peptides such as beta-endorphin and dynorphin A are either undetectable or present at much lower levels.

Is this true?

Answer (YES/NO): YES